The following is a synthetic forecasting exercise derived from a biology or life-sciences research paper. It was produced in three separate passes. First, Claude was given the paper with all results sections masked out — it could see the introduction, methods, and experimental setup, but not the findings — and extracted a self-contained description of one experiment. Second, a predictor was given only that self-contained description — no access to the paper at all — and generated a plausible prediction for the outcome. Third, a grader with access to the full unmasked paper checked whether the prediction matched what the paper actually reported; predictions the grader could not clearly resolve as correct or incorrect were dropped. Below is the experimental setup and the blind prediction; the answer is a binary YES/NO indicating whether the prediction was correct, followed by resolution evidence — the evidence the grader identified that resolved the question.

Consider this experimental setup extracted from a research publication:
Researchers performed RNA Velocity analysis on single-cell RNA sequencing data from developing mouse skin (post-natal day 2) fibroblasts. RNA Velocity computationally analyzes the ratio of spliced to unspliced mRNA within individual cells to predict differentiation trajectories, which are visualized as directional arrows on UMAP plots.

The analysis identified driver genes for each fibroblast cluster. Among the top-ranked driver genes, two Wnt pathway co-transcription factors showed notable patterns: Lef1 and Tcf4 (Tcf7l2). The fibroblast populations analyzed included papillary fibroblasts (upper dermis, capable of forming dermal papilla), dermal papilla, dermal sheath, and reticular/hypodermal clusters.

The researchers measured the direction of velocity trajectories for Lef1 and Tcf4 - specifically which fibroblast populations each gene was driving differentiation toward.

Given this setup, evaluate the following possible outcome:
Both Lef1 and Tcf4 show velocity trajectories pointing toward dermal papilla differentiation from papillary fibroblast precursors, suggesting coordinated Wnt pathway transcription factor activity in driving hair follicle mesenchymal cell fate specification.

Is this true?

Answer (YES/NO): NO